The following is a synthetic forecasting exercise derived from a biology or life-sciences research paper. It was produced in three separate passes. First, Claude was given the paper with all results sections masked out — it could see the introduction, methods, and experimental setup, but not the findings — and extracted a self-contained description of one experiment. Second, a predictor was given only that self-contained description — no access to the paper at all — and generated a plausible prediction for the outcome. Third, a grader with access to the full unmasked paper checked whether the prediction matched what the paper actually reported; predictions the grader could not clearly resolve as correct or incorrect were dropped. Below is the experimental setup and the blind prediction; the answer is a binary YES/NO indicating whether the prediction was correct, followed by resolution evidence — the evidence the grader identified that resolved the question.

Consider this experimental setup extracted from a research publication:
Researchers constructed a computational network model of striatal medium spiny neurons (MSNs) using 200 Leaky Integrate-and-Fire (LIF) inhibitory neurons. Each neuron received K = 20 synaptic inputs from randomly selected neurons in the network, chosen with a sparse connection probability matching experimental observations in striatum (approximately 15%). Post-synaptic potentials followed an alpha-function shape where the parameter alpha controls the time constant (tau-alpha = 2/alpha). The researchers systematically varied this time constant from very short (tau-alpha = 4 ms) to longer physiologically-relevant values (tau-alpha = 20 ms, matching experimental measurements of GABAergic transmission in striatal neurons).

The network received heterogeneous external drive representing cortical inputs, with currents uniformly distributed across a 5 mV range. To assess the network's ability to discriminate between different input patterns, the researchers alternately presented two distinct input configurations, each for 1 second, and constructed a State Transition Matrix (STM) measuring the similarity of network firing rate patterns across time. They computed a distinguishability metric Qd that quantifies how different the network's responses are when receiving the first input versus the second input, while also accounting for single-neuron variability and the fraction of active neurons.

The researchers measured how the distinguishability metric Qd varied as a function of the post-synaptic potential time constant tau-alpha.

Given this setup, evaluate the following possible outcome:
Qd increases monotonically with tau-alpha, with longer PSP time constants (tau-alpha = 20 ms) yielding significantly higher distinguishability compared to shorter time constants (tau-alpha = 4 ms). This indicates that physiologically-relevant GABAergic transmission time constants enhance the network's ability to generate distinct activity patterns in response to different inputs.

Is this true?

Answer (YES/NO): YES